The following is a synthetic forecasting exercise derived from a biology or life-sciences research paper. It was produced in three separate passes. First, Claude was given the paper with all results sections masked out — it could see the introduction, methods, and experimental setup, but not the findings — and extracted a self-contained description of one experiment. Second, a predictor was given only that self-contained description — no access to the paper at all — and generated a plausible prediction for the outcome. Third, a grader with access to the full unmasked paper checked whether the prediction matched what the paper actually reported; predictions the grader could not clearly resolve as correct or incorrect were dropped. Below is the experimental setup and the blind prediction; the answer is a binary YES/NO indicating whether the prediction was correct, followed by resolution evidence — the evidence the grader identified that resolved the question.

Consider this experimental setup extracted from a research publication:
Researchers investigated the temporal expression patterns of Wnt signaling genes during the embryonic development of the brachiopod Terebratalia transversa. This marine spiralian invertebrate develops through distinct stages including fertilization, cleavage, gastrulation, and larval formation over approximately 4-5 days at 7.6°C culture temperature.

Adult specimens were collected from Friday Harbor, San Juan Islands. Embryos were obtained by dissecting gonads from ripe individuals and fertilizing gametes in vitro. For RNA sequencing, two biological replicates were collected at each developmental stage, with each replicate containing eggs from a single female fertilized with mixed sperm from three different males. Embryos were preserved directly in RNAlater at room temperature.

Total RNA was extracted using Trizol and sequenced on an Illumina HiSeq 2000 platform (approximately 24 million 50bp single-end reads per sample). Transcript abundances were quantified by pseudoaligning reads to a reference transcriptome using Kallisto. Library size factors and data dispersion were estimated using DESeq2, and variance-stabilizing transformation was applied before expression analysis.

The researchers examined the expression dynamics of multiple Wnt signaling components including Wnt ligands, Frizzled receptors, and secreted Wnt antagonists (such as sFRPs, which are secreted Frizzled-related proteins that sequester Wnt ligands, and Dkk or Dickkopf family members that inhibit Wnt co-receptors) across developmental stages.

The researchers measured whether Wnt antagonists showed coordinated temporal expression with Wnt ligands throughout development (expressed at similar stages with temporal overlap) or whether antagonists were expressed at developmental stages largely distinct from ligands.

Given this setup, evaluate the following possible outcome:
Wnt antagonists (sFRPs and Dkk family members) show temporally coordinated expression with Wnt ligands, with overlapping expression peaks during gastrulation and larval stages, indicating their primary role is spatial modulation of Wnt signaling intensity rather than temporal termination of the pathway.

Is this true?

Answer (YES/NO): YES